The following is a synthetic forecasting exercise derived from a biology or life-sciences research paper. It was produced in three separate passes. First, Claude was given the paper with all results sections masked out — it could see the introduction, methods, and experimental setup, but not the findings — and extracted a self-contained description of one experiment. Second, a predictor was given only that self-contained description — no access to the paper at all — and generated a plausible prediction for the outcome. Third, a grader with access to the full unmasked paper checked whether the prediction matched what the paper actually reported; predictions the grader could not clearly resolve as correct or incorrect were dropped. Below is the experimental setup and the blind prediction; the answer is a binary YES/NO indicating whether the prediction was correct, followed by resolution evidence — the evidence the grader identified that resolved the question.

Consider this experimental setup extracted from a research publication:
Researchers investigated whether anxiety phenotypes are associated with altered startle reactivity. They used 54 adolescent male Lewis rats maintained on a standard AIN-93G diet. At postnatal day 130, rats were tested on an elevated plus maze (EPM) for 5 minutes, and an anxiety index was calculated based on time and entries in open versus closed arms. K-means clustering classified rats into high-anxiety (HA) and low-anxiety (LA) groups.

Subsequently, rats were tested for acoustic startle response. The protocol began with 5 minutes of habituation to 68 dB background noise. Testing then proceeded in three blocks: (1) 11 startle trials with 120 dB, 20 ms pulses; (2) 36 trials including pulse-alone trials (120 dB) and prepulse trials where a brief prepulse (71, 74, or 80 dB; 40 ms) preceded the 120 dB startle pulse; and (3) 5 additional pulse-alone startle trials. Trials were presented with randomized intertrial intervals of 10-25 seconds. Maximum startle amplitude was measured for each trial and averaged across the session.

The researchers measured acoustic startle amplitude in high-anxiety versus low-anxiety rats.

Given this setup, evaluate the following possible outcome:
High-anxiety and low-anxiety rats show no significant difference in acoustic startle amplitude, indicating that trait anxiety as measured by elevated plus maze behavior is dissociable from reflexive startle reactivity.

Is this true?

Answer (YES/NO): YES